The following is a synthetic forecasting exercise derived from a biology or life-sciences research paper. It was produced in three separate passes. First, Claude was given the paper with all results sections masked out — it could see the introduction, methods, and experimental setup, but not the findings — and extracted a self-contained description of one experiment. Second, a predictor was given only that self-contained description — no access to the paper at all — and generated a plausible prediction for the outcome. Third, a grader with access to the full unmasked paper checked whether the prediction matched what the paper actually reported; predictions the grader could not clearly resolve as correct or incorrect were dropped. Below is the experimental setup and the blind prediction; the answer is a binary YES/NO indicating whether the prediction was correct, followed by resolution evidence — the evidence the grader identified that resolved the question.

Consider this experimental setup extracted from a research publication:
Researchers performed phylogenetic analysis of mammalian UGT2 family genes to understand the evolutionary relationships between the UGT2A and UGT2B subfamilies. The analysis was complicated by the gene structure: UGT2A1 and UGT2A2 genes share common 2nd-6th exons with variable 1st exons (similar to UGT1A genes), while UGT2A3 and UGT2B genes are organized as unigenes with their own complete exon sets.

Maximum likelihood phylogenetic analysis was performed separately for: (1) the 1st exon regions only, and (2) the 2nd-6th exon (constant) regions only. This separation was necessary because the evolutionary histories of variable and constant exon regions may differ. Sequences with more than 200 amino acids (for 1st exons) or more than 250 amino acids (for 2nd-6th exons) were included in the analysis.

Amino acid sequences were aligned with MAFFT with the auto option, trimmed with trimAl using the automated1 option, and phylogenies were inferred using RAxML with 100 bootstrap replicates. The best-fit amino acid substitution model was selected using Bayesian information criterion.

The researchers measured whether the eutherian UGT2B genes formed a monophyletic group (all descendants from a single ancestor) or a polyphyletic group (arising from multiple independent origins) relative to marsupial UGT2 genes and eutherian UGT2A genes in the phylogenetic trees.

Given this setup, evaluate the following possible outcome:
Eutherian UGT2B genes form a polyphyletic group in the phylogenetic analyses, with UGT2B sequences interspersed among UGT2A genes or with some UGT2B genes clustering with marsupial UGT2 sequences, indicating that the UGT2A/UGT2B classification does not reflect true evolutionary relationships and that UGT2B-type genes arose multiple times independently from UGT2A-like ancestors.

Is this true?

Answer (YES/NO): NO